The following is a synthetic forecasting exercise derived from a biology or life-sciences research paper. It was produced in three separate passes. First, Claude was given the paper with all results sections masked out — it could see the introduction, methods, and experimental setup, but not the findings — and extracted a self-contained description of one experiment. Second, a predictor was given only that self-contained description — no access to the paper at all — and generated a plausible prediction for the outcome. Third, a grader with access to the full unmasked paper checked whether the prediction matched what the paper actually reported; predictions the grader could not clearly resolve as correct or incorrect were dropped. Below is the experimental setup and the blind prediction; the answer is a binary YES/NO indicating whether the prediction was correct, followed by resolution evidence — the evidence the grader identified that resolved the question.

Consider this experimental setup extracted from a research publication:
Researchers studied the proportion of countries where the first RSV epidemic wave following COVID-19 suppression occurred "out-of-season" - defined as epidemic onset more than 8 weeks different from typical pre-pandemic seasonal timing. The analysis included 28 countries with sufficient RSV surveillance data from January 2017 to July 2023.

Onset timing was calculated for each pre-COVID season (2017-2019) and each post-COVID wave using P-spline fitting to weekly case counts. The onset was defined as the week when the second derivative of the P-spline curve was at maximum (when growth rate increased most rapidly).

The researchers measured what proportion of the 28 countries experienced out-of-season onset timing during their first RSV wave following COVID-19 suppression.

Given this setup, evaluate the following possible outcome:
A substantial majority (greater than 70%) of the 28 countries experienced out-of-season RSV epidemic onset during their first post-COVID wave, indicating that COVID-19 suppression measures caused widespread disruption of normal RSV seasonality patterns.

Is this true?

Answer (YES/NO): NO